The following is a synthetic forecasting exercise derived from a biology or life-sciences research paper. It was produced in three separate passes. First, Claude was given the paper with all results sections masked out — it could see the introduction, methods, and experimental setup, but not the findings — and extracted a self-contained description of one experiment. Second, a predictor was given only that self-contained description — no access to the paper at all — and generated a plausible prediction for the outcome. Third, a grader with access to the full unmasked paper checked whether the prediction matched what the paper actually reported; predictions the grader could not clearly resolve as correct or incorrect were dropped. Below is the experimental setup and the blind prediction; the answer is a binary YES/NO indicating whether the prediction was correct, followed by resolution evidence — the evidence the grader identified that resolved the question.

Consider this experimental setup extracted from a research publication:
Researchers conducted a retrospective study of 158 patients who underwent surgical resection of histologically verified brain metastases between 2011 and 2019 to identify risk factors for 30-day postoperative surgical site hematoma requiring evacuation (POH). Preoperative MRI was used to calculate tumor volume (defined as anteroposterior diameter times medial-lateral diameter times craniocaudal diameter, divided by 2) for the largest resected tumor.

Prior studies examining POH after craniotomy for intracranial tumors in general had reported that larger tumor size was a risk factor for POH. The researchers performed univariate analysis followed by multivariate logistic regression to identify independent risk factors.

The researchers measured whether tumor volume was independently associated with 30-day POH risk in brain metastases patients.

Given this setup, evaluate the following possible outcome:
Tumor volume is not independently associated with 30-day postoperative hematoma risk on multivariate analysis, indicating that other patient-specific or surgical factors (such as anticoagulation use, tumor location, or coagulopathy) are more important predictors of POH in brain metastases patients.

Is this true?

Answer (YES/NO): YES